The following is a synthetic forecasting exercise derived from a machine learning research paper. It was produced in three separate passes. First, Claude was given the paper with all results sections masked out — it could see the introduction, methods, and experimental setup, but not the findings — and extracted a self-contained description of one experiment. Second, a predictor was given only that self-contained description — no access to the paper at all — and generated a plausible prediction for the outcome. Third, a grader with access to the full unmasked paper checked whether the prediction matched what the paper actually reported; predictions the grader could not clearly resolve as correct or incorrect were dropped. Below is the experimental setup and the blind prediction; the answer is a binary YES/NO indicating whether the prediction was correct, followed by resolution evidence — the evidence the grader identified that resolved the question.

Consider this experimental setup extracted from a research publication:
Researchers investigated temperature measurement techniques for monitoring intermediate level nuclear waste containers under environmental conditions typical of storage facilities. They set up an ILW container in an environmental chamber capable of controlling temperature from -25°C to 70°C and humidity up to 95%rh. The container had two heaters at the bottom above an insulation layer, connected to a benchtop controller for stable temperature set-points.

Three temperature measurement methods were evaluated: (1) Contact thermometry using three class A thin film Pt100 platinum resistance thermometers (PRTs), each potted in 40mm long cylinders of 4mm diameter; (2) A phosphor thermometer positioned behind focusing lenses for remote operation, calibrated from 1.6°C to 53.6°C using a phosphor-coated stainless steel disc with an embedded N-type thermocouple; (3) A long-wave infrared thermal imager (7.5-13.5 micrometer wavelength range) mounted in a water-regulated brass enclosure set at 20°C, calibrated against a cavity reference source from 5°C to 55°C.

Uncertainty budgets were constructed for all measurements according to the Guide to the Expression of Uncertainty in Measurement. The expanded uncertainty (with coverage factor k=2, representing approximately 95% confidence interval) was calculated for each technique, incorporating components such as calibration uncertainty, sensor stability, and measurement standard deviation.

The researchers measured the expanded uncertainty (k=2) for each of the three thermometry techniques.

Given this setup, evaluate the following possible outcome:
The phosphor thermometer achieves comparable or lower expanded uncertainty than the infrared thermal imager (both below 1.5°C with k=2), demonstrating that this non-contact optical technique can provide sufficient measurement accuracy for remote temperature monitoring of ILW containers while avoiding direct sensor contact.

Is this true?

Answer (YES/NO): YES